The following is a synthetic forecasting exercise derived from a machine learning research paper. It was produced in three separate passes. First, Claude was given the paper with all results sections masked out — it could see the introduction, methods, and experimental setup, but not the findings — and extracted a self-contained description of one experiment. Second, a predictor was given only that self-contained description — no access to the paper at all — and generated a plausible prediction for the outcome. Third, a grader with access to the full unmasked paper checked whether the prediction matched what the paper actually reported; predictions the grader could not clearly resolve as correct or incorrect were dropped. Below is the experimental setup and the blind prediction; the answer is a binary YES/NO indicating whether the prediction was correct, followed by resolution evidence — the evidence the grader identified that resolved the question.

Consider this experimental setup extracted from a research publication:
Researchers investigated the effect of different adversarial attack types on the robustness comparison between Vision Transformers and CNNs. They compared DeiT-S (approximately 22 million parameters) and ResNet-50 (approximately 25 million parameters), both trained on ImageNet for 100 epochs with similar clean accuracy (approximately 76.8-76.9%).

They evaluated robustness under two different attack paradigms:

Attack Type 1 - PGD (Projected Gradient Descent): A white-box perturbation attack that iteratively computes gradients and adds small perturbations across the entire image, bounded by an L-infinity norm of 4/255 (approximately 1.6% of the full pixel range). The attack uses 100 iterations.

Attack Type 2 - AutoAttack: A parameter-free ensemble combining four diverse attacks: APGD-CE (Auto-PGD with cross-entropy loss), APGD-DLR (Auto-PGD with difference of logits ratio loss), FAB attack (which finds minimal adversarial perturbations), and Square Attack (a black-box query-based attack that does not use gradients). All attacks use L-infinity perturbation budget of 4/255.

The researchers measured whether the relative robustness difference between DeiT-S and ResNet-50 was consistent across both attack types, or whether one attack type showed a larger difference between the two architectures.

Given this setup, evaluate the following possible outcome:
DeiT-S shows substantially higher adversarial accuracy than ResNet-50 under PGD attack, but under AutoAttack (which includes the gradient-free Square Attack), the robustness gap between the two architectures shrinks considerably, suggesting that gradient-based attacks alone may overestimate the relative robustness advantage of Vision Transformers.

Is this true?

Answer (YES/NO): NO